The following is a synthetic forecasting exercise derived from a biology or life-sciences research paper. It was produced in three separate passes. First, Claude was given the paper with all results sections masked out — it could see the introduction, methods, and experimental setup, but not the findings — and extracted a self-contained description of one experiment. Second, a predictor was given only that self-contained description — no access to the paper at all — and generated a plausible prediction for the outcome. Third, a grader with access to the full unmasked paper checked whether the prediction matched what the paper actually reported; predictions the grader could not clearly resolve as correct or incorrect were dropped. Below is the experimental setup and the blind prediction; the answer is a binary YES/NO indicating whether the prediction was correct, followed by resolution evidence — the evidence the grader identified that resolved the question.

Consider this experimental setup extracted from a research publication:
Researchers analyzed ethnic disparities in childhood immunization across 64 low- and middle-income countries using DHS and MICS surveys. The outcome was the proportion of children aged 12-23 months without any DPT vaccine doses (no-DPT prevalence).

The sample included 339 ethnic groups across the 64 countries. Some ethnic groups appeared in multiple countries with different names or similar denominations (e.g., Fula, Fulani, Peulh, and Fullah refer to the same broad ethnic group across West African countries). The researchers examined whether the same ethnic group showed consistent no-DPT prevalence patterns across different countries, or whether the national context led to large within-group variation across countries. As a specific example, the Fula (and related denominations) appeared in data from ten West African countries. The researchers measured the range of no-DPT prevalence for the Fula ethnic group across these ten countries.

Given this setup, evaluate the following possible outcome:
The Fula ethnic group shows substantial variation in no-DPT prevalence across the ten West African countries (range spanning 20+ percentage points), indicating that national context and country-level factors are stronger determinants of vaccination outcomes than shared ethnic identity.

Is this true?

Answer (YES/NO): YES